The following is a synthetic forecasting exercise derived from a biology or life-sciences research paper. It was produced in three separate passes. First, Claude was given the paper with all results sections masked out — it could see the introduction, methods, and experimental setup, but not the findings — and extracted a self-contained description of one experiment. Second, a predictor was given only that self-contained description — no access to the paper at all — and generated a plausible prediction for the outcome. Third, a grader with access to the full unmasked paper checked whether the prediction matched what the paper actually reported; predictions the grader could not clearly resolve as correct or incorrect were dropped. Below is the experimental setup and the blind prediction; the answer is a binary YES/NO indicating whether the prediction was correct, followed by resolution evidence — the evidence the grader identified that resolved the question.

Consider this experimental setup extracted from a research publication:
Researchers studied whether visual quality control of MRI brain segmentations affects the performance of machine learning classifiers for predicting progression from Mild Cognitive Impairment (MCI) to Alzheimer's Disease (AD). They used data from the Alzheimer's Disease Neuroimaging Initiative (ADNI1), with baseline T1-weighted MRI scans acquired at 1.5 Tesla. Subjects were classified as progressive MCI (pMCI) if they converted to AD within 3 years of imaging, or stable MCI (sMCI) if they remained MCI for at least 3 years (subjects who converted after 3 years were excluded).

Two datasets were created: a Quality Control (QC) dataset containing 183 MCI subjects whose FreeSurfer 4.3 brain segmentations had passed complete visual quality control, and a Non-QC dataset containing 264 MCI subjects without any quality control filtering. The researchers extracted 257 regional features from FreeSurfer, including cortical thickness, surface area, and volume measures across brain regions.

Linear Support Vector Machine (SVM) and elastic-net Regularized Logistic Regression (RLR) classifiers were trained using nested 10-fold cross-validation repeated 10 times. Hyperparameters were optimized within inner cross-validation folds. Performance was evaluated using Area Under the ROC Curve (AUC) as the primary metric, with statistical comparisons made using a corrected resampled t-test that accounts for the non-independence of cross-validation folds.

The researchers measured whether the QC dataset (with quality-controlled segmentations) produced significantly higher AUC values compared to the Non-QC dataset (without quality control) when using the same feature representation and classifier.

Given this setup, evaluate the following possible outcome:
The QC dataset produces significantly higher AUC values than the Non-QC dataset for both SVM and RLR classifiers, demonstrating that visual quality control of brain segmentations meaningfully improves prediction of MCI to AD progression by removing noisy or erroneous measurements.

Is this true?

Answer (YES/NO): NO